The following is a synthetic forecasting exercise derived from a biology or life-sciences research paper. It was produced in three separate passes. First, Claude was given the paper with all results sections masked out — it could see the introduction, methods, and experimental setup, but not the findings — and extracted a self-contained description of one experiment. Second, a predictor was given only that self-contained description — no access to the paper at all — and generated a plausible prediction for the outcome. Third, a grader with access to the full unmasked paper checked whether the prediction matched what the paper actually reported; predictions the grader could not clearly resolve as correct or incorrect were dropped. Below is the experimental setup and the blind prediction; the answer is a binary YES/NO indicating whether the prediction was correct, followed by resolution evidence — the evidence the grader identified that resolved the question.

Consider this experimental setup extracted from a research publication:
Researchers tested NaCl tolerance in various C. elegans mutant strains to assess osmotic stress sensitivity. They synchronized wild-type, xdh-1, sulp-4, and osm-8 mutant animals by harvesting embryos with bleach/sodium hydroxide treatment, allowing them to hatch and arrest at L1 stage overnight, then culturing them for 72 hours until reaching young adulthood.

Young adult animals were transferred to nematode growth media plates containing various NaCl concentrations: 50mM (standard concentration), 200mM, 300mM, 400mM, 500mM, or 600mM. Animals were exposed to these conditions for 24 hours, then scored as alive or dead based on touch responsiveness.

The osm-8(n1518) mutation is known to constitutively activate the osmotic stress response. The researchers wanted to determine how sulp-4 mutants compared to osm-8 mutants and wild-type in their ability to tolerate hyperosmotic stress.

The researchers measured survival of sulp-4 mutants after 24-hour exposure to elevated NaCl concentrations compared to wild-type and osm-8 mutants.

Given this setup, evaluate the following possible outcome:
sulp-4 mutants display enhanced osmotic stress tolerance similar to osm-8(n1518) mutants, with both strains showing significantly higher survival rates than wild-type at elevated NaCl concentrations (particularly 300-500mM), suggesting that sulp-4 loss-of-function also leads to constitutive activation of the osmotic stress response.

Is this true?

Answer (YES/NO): NO